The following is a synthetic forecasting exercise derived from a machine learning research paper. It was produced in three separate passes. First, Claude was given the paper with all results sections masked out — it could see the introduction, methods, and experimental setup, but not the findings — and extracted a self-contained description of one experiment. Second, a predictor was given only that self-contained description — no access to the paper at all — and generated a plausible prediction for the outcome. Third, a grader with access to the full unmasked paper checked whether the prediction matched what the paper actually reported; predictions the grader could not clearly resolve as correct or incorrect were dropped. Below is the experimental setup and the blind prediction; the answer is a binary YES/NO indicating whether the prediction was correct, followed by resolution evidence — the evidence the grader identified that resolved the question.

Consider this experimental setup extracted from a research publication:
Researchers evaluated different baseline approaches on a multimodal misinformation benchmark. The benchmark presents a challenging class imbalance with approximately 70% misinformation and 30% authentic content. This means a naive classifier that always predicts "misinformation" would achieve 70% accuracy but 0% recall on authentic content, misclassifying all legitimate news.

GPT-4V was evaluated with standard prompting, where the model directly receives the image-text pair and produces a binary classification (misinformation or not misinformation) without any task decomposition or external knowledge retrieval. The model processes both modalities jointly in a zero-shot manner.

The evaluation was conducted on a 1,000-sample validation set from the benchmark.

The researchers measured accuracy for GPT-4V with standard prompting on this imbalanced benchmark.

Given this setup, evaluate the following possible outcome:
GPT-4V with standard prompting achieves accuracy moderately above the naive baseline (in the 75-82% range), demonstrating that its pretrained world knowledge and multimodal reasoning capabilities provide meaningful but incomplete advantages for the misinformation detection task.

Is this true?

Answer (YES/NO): YES